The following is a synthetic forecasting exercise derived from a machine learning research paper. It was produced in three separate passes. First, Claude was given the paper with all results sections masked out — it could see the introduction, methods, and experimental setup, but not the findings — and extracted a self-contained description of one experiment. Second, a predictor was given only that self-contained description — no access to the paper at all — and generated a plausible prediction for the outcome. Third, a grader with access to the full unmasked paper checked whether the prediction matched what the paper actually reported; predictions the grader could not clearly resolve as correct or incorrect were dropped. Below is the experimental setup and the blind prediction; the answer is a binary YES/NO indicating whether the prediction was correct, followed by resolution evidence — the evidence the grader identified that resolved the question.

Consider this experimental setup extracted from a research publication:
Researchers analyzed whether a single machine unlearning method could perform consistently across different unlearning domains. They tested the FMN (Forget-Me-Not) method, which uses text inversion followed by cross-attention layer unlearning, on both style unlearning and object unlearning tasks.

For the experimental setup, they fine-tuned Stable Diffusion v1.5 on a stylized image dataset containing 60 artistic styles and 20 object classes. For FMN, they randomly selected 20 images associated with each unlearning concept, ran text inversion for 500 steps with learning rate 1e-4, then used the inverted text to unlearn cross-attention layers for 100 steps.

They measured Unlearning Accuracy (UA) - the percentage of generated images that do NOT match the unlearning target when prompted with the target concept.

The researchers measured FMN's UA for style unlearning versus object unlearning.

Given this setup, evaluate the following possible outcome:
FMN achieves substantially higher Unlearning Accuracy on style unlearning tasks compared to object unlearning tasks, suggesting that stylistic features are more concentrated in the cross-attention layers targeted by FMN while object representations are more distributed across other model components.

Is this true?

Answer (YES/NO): YES